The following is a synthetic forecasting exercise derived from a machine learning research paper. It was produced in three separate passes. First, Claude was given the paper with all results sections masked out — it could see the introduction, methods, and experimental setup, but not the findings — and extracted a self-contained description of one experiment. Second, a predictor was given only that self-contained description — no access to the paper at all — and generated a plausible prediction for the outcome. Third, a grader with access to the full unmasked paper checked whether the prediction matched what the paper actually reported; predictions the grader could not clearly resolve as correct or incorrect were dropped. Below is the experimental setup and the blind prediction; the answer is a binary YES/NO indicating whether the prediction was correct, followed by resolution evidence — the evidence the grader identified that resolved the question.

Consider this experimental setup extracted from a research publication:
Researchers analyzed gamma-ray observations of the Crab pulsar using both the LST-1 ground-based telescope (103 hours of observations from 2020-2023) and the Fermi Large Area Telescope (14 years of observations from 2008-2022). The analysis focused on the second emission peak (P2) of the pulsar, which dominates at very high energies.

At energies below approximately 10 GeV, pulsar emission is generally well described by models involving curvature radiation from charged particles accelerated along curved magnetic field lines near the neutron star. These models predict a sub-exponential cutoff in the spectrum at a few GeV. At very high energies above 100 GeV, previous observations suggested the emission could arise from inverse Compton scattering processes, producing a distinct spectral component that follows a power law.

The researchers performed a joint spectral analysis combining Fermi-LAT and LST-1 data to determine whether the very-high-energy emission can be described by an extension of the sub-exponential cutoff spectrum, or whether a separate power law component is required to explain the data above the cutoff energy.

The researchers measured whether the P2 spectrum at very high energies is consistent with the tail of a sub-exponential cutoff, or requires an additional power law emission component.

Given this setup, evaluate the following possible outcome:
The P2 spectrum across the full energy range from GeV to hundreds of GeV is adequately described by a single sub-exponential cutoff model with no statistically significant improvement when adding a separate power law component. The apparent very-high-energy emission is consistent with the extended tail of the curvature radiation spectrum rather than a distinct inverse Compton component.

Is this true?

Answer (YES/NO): NO